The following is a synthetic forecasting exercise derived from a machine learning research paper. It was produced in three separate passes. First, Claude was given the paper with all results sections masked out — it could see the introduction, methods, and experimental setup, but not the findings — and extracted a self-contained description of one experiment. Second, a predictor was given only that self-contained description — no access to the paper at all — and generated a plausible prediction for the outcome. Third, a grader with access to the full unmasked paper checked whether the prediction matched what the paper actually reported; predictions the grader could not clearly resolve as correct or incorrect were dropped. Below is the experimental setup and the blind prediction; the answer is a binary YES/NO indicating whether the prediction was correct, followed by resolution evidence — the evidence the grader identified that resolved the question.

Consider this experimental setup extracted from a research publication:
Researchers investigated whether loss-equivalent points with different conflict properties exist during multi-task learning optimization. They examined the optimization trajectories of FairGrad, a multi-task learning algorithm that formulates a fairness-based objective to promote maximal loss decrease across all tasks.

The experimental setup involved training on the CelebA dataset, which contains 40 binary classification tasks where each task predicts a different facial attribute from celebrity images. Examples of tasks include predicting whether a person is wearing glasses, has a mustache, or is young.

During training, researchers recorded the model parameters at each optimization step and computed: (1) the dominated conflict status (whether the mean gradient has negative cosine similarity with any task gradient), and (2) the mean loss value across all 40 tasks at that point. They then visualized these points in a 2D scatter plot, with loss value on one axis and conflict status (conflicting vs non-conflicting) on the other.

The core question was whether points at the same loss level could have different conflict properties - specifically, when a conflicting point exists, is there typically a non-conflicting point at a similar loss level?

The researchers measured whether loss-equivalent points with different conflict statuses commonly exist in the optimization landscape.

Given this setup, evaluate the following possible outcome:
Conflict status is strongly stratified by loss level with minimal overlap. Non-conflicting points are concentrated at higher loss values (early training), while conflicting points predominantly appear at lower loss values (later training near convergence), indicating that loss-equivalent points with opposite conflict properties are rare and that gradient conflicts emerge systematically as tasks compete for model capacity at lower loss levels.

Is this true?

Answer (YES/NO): NO